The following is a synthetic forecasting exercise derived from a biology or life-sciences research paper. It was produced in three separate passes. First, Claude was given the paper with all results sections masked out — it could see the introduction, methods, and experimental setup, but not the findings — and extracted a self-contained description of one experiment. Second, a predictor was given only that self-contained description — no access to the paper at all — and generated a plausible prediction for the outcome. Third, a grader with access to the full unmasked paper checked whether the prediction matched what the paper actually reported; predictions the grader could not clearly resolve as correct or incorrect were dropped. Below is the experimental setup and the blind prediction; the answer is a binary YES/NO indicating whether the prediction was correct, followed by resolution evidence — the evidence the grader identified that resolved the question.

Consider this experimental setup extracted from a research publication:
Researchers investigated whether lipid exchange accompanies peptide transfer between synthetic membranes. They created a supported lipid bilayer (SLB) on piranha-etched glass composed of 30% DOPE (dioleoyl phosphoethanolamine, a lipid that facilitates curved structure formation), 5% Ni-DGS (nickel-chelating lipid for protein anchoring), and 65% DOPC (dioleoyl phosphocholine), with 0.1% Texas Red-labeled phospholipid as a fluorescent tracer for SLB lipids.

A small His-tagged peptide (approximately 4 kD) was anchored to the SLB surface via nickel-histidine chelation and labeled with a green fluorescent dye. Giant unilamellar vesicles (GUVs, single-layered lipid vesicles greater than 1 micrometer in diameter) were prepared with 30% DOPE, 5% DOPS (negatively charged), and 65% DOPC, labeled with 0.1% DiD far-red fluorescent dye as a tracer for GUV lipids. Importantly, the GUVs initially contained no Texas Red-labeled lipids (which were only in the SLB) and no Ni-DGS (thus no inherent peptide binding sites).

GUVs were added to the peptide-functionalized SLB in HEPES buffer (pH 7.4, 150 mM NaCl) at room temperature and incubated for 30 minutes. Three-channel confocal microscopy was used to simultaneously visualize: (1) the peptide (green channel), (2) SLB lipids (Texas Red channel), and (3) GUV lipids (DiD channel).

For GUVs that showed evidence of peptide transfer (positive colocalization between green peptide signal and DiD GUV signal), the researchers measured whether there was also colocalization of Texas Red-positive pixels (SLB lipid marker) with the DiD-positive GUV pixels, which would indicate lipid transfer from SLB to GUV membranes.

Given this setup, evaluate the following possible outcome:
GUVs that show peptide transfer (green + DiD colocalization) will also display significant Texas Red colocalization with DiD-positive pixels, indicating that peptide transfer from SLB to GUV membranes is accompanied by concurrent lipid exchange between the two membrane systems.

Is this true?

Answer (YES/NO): YES